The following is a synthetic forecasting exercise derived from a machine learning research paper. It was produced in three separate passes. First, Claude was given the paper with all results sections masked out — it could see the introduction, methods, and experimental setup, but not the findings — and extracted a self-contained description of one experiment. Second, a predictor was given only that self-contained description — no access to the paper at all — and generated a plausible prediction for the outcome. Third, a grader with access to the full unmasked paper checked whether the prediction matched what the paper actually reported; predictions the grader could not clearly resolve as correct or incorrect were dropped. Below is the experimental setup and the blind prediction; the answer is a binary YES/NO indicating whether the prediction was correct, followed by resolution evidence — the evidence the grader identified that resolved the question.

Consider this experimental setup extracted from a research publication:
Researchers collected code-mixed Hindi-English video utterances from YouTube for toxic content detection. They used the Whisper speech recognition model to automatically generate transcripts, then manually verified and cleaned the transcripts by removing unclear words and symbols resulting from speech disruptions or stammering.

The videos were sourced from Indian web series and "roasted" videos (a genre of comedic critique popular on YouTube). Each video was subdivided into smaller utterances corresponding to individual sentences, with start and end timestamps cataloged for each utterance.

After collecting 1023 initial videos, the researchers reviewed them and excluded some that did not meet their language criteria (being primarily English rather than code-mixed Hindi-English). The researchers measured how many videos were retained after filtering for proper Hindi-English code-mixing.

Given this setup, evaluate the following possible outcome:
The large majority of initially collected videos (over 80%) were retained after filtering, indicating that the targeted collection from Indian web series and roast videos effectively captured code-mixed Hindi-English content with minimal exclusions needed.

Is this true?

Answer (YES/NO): YES